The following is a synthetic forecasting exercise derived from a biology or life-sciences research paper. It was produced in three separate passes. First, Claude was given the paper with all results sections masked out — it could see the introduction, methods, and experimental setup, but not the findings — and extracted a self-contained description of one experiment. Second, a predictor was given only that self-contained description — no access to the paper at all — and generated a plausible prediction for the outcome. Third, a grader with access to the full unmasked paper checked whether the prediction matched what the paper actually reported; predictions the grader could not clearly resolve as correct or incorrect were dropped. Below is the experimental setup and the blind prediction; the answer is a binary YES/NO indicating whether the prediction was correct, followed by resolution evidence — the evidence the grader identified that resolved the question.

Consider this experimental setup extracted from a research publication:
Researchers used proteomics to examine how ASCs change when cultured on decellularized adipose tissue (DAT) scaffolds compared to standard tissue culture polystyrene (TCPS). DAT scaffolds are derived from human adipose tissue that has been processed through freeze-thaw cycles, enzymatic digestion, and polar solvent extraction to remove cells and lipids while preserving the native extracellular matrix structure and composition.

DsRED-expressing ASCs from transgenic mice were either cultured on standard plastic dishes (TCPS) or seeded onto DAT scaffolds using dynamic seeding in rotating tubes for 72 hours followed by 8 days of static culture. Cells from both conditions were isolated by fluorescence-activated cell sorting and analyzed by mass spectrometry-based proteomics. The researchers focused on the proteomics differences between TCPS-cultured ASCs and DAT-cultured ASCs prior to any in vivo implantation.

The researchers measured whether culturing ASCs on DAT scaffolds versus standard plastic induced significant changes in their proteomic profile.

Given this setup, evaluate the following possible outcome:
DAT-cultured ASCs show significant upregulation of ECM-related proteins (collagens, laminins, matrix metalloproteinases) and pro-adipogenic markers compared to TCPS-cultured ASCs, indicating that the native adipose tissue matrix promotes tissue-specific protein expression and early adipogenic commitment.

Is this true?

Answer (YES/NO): NO